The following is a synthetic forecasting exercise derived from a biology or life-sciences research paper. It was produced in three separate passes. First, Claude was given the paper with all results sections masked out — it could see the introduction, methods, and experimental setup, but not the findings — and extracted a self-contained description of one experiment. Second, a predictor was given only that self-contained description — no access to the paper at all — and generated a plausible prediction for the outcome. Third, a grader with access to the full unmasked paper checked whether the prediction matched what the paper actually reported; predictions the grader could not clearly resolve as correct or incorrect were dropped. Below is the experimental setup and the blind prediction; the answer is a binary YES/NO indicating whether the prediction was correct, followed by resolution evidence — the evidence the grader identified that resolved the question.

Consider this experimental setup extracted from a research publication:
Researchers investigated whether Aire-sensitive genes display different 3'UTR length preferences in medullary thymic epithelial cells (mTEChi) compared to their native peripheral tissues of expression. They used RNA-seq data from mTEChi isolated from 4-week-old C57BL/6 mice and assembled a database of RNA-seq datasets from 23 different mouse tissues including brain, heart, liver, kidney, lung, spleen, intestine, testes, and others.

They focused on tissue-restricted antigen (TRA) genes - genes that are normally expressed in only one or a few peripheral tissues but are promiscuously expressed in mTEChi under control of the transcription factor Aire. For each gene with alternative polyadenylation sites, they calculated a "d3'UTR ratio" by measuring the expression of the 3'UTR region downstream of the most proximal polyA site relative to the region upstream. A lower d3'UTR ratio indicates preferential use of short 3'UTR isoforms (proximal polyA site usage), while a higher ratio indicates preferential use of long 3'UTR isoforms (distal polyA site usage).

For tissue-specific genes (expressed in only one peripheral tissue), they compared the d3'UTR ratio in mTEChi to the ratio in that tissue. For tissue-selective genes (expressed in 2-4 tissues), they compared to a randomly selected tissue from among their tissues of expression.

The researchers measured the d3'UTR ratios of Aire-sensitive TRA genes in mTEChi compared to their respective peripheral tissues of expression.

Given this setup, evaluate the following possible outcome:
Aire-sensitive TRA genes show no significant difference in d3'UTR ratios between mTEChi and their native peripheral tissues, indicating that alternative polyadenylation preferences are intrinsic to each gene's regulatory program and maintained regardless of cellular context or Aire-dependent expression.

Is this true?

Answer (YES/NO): NO